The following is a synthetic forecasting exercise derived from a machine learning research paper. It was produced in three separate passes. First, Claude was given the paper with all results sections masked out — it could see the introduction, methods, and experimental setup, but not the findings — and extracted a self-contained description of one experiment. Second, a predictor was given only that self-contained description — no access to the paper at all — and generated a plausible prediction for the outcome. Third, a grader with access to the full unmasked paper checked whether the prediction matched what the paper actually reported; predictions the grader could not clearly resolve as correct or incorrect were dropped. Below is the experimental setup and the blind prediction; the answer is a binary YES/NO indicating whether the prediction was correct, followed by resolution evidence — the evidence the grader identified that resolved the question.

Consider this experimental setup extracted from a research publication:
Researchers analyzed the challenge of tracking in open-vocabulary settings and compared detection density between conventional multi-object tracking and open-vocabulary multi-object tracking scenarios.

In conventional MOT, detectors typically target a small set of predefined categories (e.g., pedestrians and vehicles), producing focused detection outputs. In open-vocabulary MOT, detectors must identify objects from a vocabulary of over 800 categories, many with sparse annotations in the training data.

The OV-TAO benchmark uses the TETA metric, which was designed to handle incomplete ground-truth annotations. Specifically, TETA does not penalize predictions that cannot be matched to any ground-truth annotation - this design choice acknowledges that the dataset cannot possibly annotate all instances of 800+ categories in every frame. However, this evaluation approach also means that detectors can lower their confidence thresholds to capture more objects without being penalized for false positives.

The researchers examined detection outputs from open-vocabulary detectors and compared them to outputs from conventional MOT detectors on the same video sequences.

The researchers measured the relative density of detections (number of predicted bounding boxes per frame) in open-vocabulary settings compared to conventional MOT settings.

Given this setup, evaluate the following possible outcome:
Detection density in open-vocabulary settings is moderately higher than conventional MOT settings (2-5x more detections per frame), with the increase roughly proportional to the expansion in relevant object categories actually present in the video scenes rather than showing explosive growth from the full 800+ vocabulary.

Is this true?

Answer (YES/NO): NO